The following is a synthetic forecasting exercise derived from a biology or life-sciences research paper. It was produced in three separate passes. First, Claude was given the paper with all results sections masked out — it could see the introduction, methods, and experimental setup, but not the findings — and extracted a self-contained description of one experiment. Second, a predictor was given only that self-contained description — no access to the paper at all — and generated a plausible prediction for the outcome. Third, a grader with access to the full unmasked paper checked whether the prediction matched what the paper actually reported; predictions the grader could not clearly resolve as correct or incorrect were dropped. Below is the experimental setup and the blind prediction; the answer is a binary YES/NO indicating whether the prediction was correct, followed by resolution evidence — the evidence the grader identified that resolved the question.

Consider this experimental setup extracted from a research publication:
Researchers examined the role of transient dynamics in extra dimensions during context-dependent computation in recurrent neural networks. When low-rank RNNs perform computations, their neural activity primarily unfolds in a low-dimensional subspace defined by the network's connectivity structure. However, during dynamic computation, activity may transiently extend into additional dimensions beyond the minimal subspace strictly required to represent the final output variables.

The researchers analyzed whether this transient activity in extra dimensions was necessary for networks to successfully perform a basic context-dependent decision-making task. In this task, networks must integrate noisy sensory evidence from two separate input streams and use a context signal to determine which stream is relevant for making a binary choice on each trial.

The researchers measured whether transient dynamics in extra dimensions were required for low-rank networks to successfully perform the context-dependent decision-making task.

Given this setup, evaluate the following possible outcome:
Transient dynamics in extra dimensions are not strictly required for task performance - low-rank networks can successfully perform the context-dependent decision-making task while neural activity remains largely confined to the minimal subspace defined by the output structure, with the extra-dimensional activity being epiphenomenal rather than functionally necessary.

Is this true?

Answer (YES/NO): YES